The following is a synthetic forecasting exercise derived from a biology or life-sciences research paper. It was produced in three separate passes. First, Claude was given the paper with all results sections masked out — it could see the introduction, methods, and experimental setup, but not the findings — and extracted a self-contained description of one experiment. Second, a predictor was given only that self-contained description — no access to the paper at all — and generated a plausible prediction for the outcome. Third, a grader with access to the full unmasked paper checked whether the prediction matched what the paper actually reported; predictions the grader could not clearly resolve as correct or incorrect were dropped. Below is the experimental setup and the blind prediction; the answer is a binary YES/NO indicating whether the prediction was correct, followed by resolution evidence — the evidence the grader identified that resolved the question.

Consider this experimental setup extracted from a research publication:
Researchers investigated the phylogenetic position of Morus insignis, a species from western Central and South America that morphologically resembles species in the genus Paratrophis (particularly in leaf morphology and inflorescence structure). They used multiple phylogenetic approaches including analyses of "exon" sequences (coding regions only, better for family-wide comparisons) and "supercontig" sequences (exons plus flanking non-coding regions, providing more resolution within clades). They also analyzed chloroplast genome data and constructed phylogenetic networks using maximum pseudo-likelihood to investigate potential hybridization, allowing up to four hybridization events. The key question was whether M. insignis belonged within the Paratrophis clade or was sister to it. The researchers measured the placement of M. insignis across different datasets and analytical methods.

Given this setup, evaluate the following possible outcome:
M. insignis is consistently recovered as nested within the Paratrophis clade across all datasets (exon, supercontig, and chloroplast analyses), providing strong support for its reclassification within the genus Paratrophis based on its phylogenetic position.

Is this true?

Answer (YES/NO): NO